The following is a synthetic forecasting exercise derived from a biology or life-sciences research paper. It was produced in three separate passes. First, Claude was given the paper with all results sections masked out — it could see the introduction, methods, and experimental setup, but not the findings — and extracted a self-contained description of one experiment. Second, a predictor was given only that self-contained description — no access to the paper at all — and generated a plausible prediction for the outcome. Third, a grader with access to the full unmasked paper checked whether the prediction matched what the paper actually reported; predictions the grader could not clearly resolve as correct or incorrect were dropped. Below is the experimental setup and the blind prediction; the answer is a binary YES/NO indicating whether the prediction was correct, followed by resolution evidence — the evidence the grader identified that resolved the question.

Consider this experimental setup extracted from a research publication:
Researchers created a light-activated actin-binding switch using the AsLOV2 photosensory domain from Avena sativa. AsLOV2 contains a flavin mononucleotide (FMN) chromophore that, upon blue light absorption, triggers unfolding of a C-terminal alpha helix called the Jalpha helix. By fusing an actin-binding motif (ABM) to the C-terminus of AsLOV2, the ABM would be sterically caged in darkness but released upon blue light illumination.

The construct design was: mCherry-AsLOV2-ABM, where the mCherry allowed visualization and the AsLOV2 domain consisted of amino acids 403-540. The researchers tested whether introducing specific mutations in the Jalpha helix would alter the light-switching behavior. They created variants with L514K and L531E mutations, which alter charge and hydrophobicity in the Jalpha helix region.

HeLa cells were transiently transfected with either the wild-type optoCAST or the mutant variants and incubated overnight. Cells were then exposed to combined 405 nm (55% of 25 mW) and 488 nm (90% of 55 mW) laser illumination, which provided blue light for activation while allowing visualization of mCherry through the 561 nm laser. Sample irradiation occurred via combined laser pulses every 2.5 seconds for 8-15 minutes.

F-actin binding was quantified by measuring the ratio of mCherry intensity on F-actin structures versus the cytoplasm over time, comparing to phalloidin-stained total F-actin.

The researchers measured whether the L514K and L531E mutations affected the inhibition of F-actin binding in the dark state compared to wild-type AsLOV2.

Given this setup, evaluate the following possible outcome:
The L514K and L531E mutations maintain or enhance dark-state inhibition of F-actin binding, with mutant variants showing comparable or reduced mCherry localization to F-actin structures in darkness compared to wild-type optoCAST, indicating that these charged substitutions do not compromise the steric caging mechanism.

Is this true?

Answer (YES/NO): YES